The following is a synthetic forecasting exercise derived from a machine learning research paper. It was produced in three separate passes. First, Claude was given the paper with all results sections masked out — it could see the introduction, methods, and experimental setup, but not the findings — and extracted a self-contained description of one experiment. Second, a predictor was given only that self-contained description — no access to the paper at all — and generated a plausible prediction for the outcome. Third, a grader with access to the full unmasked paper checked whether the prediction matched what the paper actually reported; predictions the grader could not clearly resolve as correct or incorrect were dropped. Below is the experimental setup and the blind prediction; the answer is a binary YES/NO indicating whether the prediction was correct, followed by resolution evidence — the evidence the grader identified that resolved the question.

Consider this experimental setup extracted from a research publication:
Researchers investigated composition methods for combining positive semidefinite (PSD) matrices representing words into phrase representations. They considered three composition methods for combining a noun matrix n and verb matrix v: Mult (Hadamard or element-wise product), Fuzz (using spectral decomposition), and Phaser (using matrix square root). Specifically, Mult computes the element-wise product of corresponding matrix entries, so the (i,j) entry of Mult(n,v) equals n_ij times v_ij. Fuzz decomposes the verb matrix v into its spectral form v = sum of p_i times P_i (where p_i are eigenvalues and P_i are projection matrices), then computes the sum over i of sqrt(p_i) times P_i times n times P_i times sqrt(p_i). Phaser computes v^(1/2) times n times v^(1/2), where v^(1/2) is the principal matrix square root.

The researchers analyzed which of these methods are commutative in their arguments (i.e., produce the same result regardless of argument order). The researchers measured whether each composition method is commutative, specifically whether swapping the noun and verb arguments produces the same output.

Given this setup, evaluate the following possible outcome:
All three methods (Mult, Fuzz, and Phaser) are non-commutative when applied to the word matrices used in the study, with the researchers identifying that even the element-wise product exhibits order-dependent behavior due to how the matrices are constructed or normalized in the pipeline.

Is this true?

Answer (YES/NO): NO